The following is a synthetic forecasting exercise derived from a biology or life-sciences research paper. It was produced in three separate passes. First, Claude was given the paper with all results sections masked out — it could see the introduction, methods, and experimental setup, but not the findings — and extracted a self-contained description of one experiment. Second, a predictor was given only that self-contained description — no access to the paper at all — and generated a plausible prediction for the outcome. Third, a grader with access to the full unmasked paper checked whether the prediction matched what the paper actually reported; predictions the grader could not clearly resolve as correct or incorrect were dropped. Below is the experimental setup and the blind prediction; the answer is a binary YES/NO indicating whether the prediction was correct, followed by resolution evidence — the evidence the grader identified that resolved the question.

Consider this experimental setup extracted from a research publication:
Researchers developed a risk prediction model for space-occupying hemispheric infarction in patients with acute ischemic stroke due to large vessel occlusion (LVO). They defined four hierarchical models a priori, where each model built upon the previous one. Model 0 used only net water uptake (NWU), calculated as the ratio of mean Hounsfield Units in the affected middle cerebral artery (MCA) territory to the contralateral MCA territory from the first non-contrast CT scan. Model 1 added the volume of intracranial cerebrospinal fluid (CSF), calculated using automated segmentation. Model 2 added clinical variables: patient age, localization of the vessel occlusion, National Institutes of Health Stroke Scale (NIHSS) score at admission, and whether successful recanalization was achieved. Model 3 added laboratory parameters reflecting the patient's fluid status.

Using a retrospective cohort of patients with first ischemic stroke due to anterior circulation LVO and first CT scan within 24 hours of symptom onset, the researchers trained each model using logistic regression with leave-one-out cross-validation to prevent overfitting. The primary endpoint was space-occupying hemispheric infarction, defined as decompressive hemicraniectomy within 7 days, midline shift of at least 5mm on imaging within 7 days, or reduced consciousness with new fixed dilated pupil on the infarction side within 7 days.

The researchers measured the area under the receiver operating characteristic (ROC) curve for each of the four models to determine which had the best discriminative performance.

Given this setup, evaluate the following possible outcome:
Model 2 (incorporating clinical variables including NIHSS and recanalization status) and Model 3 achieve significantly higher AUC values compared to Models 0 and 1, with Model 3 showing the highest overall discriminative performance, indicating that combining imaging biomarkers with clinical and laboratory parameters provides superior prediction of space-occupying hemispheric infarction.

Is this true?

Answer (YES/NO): NO